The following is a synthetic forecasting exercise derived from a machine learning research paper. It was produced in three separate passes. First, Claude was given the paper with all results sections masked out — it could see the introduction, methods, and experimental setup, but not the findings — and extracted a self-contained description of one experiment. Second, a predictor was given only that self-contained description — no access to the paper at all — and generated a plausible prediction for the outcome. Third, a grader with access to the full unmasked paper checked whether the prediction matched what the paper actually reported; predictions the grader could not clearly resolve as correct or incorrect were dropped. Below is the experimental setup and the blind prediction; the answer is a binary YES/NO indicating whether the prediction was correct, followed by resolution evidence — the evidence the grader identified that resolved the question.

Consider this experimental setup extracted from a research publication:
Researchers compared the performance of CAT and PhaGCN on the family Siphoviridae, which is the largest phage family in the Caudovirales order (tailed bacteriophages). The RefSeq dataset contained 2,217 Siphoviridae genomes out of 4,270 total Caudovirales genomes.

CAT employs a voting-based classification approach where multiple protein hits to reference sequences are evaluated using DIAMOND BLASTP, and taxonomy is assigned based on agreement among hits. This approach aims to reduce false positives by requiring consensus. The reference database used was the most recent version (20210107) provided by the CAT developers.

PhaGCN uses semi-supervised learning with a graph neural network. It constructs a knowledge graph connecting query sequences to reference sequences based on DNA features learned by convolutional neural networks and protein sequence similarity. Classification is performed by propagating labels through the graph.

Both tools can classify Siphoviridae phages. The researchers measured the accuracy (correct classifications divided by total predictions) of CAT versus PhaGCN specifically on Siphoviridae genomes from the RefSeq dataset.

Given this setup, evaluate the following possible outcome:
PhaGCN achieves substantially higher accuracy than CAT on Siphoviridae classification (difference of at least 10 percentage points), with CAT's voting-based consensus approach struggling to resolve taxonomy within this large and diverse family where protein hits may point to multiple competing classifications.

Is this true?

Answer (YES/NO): NO